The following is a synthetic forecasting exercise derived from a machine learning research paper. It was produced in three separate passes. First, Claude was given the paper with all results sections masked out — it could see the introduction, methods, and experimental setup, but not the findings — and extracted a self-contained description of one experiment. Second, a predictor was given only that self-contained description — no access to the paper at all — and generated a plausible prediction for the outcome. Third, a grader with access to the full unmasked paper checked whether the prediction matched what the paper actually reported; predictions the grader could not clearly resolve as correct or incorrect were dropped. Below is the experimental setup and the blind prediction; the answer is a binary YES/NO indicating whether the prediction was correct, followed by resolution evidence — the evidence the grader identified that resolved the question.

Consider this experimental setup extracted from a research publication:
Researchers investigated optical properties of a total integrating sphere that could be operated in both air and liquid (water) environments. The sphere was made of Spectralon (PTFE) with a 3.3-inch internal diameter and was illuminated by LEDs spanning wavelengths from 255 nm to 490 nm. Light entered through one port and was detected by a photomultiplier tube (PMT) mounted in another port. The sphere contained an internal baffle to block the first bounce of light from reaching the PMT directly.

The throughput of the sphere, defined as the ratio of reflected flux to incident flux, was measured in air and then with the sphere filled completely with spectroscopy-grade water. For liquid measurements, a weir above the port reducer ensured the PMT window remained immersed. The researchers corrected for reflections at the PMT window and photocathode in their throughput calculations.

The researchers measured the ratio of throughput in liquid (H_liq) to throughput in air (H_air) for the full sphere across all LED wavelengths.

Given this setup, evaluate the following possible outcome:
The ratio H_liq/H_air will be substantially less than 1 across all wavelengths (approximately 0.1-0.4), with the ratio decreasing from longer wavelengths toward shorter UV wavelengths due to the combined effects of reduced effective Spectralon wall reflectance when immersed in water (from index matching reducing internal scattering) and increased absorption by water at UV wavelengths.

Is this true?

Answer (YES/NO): NO